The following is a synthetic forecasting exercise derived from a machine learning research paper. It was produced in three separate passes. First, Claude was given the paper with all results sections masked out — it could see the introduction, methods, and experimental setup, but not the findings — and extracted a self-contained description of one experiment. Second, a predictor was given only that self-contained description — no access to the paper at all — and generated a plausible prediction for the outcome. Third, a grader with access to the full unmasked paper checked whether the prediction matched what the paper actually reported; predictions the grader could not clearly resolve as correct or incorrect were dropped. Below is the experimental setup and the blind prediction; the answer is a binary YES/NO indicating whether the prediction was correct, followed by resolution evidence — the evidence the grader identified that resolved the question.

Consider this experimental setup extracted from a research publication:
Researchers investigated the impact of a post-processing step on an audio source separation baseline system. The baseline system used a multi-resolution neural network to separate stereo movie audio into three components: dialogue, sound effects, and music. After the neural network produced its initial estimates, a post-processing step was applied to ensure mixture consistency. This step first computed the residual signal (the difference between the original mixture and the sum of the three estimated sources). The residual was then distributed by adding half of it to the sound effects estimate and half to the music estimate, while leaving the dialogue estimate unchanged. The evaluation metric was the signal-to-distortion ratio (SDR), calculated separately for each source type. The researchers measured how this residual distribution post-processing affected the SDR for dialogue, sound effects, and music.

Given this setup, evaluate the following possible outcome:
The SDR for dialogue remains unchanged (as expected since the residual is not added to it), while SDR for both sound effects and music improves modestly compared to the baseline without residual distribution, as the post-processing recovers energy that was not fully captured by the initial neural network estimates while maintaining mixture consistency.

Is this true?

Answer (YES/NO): YES